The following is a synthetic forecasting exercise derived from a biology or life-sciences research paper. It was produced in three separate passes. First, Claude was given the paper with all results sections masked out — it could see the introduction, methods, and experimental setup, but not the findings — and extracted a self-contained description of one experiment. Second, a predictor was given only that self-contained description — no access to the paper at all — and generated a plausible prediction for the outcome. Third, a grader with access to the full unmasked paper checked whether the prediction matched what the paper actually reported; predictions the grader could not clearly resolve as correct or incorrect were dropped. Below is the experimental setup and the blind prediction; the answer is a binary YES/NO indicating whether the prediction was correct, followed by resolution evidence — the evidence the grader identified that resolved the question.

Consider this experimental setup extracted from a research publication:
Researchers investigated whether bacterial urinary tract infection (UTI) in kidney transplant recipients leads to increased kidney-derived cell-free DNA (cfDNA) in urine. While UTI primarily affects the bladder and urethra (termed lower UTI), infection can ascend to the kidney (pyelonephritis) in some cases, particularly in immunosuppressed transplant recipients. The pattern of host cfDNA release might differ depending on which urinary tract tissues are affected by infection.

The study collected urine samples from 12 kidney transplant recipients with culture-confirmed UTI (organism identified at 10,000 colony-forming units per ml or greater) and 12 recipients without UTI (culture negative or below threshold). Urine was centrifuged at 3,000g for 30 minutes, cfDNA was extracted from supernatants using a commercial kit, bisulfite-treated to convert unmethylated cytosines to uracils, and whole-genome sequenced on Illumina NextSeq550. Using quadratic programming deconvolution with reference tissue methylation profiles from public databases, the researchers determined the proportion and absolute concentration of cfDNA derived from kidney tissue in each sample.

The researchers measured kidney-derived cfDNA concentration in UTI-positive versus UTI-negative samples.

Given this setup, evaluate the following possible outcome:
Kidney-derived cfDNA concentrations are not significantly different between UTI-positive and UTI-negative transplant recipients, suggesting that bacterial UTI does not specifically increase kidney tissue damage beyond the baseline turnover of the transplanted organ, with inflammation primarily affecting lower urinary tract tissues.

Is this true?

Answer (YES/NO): YES